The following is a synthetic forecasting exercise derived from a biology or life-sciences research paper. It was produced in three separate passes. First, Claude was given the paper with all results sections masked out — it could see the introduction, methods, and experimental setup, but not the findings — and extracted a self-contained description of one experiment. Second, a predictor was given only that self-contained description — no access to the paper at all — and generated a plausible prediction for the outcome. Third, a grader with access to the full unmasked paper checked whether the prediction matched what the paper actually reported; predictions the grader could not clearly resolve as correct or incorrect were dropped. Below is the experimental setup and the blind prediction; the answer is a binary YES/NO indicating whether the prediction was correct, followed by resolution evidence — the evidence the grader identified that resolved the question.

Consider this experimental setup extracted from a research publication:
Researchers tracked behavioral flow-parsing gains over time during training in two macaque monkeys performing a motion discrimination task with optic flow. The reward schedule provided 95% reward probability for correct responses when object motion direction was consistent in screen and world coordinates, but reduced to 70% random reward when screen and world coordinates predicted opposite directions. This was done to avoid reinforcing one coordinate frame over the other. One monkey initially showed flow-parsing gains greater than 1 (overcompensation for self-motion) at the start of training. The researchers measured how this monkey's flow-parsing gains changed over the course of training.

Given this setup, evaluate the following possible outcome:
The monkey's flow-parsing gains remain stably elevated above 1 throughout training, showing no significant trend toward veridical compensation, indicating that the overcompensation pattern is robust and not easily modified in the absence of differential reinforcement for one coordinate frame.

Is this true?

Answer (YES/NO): NO